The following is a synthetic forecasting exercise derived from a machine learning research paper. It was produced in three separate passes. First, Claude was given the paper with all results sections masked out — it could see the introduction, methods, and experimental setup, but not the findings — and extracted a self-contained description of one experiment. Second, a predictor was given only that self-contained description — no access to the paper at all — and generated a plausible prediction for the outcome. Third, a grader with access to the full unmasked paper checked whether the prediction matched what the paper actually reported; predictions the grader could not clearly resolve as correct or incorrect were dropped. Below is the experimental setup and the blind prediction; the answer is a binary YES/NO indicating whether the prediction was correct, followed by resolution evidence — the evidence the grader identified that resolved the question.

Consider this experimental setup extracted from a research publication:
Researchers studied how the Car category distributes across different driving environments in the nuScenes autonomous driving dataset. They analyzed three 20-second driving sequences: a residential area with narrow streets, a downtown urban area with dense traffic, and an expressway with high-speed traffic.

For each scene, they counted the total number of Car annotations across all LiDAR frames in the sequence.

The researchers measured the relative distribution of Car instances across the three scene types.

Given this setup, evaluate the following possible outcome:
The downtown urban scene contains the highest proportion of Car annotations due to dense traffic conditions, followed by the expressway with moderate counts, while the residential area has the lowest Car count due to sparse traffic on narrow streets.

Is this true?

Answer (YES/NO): NO